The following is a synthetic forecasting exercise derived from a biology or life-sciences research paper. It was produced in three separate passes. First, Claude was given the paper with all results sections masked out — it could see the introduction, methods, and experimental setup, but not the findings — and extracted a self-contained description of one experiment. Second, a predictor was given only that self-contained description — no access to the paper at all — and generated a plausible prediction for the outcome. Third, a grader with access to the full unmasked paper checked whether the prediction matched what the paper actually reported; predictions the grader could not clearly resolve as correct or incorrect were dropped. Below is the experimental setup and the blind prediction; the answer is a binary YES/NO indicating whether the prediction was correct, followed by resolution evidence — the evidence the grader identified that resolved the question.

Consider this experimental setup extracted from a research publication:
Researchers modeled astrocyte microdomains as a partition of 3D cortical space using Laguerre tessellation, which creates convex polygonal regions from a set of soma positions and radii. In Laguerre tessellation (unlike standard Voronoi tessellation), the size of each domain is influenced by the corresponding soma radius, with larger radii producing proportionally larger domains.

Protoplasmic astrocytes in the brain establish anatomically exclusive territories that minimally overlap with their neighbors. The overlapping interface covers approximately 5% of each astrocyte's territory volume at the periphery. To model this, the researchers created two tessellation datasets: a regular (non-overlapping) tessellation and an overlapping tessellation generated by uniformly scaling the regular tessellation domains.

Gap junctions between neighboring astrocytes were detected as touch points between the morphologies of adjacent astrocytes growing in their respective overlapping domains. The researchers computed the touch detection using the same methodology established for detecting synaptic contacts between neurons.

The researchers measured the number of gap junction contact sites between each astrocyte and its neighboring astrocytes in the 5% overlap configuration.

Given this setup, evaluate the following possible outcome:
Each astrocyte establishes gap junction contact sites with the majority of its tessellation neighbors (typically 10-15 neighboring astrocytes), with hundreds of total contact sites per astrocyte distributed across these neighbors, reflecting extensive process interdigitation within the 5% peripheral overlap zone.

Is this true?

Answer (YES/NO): NO